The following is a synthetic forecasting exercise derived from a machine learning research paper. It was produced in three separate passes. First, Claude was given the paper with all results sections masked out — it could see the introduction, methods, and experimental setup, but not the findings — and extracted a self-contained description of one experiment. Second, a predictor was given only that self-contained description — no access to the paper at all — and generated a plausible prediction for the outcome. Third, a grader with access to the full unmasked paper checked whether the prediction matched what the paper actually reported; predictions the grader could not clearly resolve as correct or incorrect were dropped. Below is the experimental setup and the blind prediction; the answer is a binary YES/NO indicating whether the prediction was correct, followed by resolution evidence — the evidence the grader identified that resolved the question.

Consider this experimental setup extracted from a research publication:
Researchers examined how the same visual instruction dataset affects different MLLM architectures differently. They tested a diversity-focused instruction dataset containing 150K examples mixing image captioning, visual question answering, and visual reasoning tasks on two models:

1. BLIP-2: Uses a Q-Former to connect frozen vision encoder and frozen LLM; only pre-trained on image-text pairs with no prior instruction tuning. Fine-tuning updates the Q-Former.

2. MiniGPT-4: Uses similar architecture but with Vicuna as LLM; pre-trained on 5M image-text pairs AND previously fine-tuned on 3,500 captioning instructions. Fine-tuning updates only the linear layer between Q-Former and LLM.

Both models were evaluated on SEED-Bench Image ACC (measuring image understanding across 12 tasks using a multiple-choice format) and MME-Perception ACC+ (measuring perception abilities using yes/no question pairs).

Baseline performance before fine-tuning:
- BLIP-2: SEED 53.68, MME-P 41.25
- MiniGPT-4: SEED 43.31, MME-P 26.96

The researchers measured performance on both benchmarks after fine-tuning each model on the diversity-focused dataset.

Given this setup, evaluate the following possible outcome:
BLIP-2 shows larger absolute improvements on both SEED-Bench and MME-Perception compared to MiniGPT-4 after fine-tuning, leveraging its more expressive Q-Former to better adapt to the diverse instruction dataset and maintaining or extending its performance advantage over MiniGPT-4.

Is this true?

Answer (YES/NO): NO